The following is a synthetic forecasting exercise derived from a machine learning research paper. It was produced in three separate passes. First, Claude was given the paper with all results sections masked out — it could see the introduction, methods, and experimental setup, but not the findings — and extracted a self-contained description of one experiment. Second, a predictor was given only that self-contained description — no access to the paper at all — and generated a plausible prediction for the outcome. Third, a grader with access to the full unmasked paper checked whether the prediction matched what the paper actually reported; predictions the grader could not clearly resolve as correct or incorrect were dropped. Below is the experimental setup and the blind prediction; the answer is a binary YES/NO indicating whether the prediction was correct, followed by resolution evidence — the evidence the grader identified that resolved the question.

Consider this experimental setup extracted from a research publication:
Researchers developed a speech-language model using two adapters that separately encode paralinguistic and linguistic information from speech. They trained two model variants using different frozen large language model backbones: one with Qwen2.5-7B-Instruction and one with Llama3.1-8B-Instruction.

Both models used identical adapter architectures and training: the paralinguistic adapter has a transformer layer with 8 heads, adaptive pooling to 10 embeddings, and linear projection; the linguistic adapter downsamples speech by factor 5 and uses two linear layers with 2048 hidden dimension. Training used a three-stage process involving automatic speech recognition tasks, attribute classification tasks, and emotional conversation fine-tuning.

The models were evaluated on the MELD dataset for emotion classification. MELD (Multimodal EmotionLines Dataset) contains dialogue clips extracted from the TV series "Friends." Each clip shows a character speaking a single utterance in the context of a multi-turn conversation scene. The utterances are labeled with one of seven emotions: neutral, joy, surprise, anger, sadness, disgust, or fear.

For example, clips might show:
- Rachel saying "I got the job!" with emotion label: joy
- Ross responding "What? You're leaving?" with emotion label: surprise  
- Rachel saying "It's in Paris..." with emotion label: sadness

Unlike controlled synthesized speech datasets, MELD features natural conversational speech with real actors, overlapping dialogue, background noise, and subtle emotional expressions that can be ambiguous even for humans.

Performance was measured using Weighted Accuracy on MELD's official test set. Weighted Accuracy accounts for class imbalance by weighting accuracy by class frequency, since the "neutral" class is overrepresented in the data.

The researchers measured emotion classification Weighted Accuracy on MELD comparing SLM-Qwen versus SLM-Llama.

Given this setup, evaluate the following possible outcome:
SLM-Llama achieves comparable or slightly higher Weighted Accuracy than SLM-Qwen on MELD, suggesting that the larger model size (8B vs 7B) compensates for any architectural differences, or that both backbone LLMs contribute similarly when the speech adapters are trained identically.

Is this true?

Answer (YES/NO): YES